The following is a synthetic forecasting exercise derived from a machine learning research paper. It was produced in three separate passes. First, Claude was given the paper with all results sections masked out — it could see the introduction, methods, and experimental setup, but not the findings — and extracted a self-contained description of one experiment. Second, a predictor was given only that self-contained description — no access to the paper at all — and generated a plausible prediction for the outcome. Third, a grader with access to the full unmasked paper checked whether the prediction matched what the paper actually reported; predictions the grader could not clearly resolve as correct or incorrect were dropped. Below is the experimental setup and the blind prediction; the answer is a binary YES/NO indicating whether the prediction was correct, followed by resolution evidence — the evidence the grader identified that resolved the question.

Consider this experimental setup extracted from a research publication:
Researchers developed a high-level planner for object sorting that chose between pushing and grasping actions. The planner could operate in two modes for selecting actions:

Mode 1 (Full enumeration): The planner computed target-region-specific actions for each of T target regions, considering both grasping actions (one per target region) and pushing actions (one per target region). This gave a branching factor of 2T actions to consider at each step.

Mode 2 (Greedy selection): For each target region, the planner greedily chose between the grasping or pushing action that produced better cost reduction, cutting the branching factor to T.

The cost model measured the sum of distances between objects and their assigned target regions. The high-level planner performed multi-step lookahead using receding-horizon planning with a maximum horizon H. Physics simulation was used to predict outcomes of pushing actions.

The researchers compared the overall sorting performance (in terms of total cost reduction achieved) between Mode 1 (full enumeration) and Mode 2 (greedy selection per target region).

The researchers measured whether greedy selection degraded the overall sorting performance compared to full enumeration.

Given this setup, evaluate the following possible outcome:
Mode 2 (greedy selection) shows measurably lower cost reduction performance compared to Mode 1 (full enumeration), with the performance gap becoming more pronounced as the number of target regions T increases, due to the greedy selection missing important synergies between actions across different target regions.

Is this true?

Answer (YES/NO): NO